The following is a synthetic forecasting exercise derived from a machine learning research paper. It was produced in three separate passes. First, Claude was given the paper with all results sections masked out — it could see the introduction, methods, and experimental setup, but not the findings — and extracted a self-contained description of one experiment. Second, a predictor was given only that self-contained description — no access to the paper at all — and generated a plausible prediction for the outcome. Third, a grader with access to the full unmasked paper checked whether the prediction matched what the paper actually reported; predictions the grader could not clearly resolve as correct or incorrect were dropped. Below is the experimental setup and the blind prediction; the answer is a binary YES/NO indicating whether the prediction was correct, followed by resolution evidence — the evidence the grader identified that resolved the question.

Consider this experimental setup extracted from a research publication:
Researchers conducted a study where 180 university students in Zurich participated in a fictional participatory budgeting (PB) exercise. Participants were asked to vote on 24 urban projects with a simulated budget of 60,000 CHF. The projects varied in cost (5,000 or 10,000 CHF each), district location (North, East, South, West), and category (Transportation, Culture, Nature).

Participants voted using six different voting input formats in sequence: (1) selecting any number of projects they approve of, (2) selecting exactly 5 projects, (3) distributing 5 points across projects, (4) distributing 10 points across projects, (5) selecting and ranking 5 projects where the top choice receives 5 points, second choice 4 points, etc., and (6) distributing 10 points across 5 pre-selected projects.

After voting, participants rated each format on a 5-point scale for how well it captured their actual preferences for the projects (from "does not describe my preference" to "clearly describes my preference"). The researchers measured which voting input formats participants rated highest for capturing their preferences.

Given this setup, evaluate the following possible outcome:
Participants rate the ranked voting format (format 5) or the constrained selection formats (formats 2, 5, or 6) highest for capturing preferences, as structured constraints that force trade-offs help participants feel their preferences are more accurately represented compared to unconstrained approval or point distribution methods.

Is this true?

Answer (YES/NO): NO